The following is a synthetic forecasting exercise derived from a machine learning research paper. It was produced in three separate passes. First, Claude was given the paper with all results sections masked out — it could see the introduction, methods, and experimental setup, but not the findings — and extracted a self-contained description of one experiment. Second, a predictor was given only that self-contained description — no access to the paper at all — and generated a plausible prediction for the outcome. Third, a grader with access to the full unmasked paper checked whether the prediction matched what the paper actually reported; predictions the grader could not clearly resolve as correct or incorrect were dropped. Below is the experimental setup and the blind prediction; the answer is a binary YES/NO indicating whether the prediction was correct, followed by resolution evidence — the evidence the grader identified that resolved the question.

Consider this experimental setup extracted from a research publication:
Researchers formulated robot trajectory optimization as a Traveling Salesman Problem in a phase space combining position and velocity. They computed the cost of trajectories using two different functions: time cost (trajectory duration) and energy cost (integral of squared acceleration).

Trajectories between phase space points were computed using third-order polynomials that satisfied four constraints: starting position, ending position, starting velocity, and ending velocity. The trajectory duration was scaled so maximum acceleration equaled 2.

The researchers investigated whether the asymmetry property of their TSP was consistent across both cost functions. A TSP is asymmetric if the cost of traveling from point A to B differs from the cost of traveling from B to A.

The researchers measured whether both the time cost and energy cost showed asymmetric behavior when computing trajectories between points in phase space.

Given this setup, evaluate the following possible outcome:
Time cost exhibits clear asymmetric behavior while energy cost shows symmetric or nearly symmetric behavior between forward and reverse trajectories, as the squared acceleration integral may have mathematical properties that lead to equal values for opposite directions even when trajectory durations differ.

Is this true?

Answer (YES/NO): NO